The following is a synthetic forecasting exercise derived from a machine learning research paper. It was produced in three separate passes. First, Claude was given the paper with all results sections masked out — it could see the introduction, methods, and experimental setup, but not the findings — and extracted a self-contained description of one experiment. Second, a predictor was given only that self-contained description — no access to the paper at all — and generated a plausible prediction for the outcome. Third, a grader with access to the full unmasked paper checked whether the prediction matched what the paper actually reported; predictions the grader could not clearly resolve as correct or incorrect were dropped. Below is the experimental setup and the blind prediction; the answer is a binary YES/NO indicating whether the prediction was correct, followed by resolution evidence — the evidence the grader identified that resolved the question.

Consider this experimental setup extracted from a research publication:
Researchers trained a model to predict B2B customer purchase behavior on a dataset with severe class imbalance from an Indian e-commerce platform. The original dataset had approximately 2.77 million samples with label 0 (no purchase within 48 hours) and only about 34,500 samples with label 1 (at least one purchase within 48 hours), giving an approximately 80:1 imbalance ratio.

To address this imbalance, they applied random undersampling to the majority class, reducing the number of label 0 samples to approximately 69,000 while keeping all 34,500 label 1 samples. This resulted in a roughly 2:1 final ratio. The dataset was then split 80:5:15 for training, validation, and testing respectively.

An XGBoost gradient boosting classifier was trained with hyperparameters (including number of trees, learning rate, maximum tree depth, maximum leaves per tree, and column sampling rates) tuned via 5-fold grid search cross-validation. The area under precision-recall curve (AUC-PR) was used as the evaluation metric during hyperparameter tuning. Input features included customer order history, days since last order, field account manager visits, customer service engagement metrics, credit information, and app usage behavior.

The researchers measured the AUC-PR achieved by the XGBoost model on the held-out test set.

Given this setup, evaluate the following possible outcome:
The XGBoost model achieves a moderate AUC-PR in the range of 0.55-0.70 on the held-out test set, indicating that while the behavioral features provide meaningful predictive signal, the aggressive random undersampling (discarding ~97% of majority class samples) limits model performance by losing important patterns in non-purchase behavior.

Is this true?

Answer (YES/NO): NO